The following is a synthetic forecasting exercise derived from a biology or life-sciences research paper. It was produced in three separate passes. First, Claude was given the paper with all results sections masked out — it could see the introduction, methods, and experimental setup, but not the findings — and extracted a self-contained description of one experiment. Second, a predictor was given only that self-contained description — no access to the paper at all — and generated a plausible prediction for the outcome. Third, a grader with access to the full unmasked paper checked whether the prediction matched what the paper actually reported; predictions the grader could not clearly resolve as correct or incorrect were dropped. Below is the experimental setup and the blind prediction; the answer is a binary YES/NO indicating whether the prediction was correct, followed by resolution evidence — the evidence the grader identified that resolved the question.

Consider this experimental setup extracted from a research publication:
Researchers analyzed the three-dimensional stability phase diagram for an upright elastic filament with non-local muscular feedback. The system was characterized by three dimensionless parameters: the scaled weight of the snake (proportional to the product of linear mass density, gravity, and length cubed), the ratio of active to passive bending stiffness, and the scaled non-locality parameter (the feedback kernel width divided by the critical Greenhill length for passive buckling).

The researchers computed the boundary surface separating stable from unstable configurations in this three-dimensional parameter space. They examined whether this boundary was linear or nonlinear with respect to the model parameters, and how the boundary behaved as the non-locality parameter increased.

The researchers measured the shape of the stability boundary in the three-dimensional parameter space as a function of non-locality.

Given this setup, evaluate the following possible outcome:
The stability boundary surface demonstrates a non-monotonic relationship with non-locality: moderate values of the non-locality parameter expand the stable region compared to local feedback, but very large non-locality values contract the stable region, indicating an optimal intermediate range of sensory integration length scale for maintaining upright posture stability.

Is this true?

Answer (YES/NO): NO